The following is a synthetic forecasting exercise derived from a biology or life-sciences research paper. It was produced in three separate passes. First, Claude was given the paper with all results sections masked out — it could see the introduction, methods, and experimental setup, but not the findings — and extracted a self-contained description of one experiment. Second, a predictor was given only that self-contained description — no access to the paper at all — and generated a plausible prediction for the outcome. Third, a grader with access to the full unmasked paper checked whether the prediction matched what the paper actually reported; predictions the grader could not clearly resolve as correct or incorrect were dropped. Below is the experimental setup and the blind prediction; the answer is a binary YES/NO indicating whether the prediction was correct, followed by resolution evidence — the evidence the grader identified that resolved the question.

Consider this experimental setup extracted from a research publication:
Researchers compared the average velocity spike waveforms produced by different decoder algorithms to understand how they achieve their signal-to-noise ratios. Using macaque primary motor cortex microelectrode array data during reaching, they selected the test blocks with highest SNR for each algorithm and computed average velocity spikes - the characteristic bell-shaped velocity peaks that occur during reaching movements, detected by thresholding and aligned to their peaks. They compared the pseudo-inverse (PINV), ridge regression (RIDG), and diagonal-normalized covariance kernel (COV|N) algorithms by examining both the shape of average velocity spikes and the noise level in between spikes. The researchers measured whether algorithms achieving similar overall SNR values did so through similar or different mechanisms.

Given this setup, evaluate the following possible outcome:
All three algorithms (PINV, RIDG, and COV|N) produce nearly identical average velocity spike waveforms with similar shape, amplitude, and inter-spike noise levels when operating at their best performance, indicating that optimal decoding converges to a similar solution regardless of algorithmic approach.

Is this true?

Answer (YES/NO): NO